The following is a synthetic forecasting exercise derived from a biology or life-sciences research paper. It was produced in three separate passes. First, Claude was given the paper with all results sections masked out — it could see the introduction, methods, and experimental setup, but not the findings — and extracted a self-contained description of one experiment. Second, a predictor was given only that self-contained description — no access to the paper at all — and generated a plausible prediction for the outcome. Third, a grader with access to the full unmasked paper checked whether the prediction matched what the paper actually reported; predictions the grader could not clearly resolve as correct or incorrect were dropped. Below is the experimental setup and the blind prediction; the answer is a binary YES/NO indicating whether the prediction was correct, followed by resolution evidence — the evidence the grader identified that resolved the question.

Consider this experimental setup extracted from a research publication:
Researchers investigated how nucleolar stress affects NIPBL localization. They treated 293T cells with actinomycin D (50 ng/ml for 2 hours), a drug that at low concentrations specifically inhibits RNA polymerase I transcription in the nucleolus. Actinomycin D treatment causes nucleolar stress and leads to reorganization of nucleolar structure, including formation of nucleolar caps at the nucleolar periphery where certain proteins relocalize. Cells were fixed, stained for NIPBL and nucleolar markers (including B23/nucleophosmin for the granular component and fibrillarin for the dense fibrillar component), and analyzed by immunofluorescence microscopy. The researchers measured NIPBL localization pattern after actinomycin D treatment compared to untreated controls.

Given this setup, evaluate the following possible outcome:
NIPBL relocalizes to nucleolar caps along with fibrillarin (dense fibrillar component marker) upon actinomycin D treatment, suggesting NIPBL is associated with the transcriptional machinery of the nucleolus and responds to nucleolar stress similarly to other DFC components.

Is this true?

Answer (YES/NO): YES